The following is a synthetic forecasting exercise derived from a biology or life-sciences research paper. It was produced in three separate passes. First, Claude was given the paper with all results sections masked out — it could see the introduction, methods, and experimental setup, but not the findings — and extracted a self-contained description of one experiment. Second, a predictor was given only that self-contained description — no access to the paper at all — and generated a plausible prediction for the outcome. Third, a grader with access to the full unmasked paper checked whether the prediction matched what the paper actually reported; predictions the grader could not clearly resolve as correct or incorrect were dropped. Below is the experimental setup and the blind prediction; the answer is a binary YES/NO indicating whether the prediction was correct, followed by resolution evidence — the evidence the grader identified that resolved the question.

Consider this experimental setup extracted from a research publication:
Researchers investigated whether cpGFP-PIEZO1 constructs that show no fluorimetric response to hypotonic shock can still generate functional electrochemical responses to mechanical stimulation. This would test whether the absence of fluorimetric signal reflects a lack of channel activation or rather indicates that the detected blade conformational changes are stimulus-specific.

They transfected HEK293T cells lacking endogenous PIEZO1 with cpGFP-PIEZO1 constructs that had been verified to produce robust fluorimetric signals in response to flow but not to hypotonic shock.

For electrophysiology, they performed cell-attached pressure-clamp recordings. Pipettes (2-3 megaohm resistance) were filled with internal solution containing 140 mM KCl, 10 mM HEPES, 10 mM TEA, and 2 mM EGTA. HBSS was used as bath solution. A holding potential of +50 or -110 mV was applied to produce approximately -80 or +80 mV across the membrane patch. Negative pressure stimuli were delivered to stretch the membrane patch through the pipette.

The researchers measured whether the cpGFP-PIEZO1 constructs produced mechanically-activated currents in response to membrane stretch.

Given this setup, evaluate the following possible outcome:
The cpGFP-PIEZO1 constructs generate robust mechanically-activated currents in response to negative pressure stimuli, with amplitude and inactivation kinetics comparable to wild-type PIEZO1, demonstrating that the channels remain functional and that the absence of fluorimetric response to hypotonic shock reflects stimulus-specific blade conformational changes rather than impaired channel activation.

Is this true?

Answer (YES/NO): YES